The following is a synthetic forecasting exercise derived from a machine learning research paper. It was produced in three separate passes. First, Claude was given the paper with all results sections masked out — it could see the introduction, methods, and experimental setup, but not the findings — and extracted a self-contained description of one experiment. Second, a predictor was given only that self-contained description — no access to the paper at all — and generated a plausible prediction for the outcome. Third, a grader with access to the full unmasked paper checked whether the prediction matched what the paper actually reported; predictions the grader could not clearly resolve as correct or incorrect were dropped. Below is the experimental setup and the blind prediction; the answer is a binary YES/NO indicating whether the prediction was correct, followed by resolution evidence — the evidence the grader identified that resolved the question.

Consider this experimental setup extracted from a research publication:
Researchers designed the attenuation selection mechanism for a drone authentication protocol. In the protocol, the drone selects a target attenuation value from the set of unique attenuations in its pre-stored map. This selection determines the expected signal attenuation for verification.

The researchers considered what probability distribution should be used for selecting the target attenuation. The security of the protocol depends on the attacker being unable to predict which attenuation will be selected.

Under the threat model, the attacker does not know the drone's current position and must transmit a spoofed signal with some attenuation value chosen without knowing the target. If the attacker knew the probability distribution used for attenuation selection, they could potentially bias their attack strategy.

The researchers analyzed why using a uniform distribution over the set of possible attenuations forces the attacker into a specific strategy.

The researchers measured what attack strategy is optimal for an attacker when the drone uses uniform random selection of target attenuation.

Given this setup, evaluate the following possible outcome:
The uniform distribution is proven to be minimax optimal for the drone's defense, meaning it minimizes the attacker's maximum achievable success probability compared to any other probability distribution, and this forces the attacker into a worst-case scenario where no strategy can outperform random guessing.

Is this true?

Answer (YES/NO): NO